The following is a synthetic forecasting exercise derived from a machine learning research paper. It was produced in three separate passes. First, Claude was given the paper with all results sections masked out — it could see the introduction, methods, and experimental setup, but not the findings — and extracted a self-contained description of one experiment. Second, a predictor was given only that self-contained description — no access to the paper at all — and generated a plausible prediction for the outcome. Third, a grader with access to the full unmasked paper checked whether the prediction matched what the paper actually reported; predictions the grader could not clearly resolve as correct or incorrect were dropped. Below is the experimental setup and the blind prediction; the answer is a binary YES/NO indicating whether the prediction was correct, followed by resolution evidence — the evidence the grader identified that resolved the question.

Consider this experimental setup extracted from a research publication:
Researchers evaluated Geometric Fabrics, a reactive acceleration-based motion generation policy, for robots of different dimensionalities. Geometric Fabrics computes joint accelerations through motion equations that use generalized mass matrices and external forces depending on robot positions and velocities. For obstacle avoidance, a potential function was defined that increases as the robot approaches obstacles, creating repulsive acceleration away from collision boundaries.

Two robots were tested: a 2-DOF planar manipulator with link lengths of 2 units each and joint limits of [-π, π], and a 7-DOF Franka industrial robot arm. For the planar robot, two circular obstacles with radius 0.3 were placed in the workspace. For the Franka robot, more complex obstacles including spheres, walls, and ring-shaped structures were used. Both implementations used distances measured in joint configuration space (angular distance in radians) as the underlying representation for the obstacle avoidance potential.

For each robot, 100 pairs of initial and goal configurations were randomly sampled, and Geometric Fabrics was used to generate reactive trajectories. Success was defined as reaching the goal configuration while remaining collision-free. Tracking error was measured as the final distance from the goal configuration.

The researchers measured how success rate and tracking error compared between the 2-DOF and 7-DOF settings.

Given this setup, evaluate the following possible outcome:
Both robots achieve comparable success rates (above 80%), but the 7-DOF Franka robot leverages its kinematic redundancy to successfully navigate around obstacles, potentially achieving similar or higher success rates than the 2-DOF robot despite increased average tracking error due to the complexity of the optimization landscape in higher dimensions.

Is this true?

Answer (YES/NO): NO